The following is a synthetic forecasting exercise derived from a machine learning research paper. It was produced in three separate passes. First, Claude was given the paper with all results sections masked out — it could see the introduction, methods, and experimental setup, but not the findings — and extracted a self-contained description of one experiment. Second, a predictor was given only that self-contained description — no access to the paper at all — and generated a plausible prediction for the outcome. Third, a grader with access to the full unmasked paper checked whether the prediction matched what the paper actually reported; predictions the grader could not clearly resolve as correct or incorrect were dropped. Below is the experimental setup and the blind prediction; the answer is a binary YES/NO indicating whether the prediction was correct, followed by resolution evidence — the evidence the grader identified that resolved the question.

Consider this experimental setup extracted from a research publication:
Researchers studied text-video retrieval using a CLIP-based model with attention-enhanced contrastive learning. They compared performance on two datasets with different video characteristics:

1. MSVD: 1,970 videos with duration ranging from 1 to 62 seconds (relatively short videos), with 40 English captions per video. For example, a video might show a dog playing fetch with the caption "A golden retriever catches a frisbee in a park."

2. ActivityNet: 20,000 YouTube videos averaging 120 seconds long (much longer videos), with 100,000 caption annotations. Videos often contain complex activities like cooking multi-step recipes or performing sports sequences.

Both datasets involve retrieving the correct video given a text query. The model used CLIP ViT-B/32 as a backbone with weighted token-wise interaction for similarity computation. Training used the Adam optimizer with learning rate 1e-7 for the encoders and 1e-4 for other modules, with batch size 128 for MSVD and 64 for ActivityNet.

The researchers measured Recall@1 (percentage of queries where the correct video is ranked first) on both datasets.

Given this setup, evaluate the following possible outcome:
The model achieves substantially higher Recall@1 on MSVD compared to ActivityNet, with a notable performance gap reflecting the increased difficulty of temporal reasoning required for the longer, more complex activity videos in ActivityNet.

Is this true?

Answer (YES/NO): NO